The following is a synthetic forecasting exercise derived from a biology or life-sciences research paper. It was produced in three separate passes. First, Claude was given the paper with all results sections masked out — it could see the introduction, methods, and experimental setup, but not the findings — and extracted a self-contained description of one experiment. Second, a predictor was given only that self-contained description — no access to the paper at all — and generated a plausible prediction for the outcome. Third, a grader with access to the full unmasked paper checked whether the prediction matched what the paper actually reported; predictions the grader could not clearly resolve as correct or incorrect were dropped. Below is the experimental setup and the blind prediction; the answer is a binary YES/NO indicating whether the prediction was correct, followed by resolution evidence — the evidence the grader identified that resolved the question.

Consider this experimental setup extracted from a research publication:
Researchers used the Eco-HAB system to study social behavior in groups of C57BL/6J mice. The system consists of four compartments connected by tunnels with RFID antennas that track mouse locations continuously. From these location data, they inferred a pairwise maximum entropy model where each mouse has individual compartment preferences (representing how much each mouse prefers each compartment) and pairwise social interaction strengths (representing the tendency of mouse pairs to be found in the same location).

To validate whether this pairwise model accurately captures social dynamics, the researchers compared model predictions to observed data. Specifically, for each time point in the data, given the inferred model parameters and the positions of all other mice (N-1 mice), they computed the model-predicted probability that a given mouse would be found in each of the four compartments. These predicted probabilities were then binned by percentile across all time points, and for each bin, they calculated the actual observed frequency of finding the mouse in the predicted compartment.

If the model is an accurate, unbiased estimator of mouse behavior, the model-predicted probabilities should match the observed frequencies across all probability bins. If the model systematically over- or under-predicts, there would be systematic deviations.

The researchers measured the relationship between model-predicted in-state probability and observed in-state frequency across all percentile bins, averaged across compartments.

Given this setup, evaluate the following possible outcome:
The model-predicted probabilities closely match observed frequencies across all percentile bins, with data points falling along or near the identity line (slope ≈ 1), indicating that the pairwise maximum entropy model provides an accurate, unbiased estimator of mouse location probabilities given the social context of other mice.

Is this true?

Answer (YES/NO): YES